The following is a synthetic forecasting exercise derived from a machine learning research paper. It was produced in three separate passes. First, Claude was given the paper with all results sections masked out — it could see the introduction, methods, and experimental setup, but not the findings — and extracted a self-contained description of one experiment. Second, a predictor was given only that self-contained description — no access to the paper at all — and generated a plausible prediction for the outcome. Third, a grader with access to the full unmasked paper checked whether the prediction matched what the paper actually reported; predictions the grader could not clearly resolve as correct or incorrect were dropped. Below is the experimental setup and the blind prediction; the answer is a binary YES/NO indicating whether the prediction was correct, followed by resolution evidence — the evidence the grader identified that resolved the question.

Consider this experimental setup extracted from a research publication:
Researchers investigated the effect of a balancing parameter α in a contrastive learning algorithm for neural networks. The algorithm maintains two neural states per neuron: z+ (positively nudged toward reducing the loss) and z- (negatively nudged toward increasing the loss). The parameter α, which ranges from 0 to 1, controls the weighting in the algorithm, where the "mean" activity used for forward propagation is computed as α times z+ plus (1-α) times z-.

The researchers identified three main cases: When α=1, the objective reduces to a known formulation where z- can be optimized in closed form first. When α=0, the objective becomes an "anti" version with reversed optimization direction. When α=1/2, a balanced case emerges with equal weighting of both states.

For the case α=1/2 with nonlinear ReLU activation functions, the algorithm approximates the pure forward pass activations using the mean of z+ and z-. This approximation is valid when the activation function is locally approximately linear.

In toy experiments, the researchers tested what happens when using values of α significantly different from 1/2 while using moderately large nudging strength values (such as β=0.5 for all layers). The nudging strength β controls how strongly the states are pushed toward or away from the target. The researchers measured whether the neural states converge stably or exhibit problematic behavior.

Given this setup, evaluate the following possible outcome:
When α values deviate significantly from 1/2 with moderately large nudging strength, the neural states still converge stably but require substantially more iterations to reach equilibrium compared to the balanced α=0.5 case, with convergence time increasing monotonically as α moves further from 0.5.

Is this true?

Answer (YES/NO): NO